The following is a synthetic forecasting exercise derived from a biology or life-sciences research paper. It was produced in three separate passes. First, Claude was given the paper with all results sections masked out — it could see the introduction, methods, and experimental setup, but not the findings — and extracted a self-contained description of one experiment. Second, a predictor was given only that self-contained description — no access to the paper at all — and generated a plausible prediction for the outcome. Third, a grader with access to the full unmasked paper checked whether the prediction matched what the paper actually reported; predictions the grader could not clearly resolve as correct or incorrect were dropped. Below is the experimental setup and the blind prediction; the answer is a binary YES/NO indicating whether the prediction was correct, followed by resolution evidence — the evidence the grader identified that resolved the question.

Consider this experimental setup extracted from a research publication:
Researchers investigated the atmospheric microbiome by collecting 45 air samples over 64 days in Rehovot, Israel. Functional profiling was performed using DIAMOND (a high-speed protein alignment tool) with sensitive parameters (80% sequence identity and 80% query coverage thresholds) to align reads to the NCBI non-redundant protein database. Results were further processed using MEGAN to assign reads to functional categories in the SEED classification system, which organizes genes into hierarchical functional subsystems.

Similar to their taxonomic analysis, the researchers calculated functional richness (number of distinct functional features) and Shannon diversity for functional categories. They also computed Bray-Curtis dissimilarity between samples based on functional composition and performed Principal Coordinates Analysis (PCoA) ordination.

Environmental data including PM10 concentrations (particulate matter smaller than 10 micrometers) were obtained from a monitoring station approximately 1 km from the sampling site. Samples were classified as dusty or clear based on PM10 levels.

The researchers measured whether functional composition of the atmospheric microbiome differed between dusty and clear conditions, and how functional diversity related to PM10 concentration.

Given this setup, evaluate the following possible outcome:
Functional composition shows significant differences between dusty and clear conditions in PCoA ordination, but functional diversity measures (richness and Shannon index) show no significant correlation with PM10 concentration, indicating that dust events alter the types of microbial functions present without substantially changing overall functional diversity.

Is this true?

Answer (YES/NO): NO